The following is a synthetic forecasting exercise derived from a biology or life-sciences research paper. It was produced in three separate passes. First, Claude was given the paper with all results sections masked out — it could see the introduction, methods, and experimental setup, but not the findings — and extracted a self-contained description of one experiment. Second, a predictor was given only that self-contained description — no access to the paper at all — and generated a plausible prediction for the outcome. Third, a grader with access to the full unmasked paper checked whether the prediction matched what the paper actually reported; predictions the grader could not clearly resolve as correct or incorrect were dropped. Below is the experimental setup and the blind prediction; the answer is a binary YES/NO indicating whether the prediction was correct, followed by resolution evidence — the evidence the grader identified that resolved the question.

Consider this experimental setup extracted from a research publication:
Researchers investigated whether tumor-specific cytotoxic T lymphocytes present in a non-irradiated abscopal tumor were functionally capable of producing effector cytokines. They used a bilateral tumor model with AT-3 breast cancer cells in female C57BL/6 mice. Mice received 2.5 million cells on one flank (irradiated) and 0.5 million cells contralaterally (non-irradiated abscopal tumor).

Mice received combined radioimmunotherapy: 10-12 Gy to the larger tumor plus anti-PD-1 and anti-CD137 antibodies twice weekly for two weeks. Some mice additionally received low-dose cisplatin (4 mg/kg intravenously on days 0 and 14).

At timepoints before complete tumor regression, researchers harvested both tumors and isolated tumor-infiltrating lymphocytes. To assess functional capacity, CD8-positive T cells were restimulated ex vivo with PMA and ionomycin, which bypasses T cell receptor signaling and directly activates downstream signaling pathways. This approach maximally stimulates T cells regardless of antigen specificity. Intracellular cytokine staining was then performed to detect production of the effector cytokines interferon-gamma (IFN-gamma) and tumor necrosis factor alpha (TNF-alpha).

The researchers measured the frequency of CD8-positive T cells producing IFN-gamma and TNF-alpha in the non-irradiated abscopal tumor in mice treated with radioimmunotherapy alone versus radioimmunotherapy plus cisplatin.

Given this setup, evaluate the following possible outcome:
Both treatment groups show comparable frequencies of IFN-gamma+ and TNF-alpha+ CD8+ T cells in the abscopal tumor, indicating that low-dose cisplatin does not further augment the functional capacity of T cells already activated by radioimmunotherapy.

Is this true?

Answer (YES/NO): NO